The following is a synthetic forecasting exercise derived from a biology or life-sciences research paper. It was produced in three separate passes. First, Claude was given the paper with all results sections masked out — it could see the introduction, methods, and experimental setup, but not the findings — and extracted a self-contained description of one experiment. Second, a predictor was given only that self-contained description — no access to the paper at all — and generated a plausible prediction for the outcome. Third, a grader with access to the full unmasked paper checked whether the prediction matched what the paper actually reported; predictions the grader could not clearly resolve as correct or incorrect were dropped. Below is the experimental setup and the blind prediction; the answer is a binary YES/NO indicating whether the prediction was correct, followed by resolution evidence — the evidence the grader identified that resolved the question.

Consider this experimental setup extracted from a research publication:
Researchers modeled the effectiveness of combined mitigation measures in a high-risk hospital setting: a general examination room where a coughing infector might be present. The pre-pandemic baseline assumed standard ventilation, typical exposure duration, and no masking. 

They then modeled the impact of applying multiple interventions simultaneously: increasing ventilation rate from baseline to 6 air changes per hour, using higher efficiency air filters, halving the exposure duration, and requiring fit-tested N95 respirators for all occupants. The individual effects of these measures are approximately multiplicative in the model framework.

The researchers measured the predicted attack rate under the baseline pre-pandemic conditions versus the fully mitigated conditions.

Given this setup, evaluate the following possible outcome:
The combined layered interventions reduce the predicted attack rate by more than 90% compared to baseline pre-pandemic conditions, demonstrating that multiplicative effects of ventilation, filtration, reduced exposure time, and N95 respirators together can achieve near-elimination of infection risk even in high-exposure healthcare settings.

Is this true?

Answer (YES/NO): YES